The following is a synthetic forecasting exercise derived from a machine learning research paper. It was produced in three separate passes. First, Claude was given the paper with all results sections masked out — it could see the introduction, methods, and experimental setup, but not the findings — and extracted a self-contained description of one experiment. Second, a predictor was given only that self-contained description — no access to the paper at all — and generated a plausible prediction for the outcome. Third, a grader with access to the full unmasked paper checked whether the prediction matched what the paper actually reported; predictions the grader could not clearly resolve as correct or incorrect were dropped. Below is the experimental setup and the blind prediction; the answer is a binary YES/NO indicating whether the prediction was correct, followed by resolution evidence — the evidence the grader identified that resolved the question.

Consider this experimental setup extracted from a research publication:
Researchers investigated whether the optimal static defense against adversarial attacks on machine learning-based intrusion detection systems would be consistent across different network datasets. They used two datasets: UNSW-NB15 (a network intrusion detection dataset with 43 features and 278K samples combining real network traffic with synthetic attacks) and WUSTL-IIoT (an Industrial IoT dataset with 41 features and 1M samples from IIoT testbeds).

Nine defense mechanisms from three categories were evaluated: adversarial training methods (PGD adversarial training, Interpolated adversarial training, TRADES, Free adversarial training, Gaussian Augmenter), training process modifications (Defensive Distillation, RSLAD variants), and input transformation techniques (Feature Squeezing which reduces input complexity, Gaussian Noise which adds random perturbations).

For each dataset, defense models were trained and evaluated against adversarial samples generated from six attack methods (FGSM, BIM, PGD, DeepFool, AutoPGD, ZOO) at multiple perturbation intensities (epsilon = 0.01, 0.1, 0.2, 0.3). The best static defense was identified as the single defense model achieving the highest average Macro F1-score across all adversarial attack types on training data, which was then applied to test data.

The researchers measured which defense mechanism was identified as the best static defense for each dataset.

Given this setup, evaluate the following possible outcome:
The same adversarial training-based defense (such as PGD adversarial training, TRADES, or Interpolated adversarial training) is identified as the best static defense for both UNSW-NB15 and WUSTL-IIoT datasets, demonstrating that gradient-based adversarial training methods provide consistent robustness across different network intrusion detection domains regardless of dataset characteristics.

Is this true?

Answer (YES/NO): NO